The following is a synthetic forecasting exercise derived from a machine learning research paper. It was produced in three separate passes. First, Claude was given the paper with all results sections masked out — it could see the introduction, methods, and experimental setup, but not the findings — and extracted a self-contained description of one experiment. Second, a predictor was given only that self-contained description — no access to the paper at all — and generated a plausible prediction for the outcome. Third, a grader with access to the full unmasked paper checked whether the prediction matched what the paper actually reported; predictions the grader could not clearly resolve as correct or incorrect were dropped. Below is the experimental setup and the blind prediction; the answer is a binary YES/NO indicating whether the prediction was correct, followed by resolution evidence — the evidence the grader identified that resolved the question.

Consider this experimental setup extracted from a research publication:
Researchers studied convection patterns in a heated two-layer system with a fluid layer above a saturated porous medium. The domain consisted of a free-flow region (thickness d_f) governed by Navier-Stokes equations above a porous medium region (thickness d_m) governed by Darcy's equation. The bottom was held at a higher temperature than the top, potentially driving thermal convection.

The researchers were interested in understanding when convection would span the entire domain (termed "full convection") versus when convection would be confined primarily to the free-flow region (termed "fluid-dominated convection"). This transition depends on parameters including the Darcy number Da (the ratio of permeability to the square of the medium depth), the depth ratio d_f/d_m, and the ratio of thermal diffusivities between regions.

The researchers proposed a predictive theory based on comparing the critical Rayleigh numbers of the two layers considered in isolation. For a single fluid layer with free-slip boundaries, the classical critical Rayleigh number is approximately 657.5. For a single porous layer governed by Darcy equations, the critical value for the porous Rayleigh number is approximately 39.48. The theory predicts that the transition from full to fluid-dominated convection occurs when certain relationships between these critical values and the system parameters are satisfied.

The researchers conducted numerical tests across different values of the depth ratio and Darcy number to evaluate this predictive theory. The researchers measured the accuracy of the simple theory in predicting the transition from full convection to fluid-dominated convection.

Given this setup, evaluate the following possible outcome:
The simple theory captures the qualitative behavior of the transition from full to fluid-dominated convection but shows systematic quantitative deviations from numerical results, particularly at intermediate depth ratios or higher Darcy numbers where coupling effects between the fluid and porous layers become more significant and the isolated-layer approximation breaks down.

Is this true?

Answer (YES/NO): NO